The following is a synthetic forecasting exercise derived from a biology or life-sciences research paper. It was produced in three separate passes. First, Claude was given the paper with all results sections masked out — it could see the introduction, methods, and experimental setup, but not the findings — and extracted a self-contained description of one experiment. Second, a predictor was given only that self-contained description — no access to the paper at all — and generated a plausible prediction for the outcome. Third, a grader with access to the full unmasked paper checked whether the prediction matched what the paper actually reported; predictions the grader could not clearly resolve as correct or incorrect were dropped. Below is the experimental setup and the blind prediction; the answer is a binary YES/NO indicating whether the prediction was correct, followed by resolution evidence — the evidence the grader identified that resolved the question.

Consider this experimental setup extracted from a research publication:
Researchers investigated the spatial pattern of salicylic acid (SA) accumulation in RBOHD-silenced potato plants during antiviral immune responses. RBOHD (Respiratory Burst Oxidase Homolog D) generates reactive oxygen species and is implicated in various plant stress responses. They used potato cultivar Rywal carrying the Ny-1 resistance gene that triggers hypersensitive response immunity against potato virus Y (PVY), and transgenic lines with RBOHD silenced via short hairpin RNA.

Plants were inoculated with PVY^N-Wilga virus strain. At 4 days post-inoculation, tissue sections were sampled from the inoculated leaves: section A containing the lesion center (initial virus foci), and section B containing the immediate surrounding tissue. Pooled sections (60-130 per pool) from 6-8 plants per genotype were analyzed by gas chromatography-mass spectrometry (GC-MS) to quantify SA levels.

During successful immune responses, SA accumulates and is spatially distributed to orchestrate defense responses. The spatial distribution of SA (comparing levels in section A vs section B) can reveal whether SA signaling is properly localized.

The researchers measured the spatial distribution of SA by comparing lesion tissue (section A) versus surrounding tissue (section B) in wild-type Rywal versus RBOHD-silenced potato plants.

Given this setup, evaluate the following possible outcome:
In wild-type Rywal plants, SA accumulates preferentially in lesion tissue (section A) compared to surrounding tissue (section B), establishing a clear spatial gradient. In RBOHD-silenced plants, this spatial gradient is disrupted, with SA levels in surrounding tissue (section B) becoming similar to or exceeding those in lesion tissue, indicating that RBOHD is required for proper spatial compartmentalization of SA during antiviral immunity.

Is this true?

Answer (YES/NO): YES